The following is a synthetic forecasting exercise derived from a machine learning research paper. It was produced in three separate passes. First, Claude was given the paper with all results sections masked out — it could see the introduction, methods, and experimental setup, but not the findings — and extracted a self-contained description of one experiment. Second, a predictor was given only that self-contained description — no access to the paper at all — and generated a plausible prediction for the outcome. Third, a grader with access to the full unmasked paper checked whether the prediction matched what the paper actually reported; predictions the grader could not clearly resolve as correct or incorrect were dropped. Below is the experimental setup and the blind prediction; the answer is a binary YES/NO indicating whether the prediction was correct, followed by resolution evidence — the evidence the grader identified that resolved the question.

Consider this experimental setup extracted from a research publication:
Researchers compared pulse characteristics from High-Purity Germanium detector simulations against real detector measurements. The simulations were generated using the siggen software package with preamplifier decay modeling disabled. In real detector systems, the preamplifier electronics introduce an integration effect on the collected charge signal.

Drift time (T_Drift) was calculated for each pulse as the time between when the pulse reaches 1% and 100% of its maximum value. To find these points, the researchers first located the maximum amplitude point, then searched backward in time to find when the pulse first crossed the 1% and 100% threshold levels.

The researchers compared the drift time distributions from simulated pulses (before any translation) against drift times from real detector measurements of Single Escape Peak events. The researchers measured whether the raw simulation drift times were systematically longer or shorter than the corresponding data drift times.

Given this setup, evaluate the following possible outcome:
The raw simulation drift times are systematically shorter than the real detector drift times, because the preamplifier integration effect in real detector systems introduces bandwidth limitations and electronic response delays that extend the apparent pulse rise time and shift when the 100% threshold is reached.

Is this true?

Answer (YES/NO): YES